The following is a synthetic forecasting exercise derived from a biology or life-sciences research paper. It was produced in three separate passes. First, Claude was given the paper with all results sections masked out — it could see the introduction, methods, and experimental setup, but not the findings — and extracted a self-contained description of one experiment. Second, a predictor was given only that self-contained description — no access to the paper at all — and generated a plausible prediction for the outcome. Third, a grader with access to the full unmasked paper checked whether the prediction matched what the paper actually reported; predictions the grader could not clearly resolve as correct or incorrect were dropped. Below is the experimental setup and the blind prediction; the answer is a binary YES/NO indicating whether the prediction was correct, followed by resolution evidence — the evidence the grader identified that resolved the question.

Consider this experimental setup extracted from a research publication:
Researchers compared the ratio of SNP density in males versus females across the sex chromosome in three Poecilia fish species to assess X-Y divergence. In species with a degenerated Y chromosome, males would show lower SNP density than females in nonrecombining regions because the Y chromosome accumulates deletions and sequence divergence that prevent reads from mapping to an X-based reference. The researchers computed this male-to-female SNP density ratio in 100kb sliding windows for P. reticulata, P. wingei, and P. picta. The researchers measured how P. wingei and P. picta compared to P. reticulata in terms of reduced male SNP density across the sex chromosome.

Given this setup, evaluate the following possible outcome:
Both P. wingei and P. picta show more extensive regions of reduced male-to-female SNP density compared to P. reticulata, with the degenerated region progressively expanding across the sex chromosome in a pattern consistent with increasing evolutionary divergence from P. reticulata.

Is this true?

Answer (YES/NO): NO